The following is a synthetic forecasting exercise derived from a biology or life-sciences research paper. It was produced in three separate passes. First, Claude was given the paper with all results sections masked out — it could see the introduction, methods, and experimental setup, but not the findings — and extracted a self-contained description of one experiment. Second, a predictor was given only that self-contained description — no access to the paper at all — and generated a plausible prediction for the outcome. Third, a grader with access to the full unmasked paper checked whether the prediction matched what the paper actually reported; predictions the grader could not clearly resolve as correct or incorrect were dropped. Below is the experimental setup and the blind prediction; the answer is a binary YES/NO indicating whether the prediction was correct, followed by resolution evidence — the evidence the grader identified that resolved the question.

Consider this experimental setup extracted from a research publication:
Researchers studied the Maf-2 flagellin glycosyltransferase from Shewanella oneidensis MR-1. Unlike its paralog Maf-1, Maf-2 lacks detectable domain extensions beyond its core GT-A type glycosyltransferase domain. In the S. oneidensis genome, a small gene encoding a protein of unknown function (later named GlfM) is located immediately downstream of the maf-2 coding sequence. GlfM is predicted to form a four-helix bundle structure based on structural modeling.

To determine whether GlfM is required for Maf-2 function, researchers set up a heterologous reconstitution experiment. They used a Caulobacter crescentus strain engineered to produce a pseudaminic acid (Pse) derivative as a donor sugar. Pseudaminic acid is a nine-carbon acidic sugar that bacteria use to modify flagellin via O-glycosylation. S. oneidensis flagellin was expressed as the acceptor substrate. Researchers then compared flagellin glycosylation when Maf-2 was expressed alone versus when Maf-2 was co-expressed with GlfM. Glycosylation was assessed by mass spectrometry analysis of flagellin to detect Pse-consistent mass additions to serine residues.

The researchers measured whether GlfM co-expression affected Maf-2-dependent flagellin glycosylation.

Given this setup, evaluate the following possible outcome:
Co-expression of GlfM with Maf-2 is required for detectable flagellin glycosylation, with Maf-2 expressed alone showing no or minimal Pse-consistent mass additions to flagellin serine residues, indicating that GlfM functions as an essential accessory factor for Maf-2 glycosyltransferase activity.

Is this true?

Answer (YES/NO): YES